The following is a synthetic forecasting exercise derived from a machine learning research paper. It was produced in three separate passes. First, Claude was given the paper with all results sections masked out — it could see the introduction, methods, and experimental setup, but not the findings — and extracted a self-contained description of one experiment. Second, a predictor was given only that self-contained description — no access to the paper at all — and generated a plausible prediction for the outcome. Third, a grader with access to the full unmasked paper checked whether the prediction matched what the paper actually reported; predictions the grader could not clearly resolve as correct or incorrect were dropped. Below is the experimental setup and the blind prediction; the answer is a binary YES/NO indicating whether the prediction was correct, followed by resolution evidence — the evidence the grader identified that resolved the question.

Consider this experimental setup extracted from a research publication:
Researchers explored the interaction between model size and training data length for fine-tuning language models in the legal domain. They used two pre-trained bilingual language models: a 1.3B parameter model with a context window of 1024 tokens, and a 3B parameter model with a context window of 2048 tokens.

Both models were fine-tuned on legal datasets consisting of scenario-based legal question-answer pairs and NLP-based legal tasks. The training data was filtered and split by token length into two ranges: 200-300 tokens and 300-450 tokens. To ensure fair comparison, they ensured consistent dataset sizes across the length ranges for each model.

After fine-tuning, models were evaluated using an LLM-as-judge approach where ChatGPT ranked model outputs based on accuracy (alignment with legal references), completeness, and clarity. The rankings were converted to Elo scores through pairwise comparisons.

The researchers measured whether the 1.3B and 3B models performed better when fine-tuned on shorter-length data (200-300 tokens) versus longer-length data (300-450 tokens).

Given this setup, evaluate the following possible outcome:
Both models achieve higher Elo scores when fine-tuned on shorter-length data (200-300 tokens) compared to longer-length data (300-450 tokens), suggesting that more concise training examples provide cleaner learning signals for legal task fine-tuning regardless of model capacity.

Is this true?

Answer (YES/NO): NO